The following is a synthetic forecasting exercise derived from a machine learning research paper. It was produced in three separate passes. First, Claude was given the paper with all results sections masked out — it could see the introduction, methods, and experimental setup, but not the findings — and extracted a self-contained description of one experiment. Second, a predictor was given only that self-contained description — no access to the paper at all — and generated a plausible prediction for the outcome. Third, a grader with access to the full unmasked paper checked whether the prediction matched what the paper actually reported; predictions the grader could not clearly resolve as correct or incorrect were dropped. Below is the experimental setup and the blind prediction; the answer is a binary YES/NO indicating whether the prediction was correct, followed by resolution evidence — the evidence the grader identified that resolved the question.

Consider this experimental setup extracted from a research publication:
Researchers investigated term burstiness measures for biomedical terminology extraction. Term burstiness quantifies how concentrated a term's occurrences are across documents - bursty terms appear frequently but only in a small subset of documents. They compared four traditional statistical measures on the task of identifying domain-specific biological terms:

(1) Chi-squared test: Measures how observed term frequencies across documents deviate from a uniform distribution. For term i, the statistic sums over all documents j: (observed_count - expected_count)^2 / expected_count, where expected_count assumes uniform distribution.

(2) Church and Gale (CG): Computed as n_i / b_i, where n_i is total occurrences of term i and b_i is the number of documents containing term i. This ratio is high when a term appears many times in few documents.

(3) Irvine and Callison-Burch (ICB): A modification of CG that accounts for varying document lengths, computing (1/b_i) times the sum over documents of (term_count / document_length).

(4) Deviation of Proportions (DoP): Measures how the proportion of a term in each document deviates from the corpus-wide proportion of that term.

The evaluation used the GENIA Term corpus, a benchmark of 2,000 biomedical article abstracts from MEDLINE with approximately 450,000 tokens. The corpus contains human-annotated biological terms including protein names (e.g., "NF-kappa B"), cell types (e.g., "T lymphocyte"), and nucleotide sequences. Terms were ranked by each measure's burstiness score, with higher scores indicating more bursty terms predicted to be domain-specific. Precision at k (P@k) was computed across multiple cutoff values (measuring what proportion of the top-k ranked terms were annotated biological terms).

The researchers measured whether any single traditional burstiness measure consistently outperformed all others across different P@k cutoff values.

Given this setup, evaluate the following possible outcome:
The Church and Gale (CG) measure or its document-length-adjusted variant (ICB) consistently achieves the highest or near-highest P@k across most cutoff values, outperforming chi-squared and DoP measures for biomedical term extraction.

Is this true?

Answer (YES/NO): NO